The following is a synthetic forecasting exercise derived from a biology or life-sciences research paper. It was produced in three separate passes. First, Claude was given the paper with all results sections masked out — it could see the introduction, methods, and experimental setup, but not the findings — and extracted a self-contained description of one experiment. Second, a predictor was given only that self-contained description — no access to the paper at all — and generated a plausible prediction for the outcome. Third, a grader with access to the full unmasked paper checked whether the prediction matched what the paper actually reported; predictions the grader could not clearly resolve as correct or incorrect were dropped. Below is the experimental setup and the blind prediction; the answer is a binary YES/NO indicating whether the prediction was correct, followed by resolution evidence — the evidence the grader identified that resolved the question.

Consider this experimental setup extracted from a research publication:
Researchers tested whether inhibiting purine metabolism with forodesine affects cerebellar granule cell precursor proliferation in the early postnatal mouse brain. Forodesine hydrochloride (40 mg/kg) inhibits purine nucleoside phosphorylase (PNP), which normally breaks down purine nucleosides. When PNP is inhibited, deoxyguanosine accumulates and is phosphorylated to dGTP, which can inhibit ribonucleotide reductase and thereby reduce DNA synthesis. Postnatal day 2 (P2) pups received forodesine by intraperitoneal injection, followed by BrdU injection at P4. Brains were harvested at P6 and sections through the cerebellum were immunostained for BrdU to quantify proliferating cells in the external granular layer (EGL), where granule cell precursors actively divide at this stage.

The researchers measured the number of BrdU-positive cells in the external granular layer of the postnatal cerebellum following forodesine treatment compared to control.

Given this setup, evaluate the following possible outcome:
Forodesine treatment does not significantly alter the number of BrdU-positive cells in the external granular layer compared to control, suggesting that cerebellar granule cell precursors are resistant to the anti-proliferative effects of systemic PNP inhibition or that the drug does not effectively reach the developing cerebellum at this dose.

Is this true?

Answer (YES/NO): NO